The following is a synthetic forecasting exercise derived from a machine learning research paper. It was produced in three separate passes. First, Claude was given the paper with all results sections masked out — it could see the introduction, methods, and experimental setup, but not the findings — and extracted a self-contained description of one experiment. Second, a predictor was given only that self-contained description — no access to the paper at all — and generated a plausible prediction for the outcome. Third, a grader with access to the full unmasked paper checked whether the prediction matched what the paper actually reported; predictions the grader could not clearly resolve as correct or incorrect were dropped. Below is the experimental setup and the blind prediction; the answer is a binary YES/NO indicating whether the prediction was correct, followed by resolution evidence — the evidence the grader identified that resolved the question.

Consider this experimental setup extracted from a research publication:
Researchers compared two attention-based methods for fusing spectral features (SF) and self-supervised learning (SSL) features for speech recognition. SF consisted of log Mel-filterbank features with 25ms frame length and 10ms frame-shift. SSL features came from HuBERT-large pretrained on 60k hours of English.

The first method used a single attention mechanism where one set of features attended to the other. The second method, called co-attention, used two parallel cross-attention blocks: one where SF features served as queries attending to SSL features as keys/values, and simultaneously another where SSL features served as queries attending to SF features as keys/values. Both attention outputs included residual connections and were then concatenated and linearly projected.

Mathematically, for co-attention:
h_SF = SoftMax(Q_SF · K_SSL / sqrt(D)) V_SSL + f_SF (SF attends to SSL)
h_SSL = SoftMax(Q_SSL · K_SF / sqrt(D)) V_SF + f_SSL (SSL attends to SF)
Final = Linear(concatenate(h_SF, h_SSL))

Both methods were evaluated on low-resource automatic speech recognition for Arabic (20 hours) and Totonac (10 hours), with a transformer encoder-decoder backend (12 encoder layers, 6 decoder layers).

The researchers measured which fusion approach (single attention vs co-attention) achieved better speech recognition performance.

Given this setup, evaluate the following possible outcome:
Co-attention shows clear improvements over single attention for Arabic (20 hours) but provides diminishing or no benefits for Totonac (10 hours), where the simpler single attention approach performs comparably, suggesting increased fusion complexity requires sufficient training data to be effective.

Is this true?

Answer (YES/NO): NO